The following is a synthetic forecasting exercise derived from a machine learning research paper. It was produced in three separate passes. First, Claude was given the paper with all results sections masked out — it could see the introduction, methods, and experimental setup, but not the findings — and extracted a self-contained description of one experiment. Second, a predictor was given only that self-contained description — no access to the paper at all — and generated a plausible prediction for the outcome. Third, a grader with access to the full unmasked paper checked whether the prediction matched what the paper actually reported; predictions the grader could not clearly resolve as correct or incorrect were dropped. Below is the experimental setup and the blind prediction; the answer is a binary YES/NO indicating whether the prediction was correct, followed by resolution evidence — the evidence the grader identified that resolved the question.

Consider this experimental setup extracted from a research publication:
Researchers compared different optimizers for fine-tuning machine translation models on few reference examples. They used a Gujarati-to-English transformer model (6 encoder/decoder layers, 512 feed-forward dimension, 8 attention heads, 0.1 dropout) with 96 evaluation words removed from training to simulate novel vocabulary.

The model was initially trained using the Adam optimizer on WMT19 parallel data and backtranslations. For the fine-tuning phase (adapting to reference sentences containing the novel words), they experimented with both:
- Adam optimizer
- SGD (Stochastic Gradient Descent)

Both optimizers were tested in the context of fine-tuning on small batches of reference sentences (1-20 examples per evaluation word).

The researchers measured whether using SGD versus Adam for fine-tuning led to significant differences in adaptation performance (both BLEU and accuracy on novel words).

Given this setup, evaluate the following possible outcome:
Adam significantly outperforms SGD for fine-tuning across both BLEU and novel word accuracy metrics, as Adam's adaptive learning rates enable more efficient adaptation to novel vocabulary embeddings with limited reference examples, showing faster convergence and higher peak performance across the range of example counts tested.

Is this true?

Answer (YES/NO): NO